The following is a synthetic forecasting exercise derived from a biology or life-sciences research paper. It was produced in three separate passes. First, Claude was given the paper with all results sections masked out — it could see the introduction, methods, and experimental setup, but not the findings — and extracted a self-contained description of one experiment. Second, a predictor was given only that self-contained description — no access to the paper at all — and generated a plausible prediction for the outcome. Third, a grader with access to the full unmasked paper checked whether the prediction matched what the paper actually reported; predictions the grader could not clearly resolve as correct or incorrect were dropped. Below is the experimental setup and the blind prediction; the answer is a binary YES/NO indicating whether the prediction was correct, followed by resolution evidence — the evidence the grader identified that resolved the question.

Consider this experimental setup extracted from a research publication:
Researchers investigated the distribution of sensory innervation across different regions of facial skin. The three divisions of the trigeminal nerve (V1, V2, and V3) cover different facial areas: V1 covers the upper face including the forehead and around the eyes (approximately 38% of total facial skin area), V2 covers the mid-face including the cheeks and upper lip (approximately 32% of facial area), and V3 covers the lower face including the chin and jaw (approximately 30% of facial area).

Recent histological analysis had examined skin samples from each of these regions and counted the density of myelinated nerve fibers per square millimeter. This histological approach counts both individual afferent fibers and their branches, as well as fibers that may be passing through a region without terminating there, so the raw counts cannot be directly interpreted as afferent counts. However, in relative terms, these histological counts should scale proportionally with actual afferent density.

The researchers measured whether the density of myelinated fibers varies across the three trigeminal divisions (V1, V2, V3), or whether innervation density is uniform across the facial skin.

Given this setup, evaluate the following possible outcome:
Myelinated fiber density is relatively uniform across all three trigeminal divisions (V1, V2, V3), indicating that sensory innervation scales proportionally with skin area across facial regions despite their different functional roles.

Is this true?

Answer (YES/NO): NO